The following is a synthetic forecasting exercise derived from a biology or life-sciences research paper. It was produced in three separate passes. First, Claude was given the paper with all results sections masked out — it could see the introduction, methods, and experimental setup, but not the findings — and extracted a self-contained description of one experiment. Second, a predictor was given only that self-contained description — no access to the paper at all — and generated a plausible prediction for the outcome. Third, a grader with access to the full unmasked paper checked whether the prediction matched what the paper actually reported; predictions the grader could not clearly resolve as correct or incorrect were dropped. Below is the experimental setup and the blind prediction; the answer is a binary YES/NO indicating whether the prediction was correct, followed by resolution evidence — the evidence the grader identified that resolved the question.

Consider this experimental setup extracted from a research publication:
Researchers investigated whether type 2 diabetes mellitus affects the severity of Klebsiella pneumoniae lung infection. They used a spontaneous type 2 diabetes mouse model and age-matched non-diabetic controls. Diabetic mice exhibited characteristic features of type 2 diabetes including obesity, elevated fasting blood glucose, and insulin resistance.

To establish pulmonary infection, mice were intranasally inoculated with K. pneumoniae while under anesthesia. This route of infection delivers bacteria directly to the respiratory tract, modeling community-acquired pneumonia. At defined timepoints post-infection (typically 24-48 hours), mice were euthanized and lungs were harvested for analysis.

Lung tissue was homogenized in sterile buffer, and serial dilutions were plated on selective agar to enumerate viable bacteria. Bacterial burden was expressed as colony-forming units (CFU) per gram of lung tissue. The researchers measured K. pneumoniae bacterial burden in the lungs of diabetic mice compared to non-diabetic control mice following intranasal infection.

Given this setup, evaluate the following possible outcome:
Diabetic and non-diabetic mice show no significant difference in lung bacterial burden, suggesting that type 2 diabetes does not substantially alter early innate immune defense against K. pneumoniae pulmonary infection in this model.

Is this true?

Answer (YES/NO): NO